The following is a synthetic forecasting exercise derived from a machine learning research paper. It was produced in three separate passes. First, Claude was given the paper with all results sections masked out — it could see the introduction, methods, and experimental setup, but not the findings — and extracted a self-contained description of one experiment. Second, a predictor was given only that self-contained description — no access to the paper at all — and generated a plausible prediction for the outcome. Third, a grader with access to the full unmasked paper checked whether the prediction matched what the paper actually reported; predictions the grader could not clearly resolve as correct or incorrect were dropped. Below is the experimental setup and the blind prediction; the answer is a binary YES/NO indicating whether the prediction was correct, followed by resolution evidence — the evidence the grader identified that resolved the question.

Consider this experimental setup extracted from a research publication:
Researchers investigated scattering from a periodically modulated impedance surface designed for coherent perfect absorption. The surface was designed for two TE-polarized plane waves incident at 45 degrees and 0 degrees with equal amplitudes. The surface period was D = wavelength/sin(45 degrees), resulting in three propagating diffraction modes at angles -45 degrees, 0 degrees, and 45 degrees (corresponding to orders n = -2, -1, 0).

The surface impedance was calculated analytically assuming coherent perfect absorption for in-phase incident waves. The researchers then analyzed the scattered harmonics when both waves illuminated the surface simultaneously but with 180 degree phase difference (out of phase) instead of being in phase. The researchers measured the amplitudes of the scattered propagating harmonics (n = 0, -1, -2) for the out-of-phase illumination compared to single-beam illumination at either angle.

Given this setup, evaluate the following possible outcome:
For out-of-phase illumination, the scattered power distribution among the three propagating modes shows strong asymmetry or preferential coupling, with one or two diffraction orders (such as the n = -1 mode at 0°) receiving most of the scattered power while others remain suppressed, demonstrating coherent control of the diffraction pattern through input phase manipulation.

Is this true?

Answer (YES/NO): NO